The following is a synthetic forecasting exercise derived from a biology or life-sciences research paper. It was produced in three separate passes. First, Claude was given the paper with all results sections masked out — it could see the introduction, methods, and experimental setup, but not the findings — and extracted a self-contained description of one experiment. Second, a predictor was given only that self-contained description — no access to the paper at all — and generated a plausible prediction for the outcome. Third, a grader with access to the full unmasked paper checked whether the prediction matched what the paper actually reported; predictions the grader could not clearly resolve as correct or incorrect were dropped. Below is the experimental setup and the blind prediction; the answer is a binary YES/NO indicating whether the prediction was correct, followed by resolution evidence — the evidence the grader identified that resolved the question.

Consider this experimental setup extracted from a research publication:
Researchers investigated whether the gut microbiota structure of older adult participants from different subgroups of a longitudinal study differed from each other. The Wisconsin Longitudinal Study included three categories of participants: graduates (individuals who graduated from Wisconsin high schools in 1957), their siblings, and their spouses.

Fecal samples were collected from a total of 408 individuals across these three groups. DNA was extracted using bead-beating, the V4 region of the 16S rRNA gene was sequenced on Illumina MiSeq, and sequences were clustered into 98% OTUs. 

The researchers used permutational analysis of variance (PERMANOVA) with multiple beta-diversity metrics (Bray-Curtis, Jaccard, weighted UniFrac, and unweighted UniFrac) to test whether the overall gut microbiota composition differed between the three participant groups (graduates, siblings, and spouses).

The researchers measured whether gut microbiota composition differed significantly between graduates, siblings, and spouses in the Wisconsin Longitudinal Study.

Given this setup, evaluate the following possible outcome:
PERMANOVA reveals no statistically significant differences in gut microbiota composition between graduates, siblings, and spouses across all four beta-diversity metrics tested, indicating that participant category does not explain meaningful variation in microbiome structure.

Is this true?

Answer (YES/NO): YES